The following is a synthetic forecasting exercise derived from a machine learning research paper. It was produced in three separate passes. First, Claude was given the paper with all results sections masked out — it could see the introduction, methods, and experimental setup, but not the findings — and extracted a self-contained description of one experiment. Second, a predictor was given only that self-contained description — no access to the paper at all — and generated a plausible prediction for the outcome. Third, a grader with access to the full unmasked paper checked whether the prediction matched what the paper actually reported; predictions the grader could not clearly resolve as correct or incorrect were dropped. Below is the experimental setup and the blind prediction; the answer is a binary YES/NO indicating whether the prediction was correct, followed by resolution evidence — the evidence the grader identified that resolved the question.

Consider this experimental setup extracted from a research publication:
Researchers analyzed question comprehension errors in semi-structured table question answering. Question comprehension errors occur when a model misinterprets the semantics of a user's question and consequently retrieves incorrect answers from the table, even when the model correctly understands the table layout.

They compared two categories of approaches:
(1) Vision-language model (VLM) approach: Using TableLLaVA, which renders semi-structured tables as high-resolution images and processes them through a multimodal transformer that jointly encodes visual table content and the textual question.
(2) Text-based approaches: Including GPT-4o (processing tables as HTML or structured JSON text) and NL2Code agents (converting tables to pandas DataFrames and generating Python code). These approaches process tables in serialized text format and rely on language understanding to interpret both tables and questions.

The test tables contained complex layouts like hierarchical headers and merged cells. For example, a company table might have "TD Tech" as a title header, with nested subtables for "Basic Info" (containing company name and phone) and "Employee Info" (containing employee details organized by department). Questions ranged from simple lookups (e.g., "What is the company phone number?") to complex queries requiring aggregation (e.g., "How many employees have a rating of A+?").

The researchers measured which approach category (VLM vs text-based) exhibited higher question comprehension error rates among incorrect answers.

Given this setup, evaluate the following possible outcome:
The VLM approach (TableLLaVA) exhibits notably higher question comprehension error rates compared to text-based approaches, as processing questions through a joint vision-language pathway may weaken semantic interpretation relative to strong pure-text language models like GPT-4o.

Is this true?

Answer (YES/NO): YES